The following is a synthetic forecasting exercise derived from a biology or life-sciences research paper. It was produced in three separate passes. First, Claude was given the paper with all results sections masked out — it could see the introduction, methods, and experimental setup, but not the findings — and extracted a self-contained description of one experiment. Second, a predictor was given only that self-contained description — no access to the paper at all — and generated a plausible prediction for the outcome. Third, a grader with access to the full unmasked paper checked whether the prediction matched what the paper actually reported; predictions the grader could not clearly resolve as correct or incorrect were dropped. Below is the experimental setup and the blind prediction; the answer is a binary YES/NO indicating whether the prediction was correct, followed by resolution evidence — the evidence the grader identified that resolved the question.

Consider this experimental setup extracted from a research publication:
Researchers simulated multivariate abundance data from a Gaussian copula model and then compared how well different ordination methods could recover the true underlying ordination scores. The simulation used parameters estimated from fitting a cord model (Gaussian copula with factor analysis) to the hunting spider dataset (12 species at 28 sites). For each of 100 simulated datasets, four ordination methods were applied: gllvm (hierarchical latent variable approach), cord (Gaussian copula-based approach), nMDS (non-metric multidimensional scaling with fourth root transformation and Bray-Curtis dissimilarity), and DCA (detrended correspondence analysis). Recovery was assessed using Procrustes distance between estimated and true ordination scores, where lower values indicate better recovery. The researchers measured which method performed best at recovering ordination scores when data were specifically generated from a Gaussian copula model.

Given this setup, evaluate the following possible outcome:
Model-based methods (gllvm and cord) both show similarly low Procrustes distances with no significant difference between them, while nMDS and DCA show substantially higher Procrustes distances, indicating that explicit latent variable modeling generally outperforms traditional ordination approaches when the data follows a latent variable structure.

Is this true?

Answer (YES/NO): NO